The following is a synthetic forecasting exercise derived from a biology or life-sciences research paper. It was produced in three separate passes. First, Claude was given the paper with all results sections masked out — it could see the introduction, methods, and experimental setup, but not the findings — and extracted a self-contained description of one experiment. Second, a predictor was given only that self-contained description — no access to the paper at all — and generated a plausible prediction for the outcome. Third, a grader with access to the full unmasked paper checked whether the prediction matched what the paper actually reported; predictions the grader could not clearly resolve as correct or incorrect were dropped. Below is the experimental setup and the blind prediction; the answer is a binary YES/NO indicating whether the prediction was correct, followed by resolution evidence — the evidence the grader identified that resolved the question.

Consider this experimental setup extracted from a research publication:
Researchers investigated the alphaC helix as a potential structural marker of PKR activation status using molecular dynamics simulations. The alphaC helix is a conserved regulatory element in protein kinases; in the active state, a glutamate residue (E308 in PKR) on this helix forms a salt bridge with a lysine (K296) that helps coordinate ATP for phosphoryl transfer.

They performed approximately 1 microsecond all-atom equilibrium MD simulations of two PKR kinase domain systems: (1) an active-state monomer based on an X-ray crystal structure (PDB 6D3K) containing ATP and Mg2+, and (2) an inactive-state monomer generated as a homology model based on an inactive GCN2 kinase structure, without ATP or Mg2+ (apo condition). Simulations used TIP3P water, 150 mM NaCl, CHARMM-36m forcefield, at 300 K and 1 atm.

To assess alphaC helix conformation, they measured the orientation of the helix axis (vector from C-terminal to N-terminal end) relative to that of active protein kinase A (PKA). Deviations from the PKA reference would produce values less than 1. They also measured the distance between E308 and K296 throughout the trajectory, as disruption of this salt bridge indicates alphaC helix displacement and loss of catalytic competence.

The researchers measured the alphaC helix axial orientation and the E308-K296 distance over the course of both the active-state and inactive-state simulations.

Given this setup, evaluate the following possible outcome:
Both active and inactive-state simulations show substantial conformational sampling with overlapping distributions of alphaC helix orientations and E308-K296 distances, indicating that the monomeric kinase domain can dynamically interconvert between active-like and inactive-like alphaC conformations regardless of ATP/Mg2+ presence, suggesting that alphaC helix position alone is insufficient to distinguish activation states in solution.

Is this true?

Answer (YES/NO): NO